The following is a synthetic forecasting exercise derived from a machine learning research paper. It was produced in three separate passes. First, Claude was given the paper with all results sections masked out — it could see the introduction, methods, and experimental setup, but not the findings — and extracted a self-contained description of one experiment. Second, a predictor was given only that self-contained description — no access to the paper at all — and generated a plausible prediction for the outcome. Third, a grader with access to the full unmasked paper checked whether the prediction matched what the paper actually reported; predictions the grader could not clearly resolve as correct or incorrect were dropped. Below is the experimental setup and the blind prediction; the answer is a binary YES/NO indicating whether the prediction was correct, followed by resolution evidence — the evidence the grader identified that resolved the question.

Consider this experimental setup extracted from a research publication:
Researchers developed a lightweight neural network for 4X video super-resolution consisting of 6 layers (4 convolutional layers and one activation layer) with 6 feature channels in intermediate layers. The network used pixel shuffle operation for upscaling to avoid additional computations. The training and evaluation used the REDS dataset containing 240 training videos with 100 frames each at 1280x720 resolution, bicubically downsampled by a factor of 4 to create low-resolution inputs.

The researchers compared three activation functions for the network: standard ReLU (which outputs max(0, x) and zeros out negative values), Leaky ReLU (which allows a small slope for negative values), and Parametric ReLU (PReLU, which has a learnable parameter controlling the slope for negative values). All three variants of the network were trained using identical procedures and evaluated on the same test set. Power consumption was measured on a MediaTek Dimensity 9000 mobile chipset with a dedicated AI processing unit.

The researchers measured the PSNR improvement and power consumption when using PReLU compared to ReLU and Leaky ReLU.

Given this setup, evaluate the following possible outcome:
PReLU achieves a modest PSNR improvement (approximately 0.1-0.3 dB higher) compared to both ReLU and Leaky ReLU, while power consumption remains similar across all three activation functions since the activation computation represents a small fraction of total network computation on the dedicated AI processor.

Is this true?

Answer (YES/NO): NO